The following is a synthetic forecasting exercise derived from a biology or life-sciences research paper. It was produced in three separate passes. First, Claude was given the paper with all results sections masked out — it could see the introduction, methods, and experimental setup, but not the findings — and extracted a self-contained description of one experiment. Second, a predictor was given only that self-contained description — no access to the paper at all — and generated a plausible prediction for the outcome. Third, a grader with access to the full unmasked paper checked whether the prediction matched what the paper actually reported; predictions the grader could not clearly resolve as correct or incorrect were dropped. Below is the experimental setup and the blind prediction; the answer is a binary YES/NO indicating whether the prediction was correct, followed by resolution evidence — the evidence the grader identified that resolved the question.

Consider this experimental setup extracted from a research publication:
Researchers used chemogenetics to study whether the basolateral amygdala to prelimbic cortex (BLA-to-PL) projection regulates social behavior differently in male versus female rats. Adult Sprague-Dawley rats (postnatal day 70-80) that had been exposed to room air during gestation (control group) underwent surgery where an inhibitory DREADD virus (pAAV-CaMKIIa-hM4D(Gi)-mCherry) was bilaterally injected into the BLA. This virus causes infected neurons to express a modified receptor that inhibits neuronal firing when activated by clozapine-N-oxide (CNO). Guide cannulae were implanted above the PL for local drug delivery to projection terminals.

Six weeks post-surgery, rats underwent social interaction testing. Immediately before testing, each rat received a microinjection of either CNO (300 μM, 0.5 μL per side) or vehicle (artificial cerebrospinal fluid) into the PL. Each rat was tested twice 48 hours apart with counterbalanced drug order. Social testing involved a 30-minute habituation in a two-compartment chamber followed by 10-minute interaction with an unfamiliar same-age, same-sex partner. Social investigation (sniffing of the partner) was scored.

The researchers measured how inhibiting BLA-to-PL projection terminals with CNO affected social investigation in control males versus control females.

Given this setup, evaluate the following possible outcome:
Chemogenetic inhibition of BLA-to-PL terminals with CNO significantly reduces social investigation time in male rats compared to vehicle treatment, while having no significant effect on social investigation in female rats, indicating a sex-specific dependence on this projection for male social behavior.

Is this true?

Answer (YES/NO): YES